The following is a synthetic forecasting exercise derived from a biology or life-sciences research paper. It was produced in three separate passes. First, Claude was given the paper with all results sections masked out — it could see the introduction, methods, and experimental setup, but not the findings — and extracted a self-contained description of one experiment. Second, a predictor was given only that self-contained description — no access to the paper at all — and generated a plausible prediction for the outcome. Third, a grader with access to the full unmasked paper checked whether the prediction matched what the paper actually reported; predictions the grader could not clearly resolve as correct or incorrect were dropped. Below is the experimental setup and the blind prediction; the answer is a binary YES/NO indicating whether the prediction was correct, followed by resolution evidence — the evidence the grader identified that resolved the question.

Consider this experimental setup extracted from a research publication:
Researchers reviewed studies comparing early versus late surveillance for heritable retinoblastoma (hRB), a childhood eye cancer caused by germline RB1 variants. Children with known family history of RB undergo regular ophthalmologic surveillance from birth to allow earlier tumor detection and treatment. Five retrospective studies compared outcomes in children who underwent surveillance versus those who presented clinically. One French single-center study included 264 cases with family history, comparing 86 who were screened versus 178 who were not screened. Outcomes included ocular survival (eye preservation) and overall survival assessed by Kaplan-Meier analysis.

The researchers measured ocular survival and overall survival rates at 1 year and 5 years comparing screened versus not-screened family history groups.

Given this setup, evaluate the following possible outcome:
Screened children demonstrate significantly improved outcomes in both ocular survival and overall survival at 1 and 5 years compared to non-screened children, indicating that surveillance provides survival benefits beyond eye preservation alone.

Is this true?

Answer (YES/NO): NO